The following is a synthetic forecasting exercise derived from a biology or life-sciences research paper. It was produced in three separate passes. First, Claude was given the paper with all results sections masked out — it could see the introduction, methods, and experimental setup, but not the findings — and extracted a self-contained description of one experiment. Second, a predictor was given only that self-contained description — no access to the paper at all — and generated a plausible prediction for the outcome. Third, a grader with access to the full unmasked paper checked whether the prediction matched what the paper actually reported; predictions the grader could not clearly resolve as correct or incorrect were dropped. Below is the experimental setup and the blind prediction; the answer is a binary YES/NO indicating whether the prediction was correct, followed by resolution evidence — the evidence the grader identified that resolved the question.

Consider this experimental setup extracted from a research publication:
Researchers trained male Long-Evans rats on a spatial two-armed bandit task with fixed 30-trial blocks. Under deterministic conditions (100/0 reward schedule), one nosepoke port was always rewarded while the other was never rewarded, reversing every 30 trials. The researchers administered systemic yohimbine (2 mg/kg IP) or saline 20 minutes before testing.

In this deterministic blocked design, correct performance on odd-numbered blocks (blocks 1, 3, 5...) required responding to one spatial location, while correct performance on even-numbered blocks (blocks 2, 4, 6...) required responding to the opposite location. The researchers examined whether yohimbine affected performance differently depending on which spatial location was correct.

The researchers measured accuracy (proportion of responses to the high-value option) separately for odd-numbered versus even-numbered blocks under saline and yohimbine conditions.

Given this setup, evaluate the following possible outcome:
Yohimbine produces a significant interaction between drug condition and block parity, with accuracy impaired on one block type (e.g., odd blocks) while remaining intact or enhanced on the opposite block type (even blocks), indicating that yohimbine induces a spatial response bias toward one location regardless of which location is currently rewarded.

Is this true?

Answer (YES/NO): NO